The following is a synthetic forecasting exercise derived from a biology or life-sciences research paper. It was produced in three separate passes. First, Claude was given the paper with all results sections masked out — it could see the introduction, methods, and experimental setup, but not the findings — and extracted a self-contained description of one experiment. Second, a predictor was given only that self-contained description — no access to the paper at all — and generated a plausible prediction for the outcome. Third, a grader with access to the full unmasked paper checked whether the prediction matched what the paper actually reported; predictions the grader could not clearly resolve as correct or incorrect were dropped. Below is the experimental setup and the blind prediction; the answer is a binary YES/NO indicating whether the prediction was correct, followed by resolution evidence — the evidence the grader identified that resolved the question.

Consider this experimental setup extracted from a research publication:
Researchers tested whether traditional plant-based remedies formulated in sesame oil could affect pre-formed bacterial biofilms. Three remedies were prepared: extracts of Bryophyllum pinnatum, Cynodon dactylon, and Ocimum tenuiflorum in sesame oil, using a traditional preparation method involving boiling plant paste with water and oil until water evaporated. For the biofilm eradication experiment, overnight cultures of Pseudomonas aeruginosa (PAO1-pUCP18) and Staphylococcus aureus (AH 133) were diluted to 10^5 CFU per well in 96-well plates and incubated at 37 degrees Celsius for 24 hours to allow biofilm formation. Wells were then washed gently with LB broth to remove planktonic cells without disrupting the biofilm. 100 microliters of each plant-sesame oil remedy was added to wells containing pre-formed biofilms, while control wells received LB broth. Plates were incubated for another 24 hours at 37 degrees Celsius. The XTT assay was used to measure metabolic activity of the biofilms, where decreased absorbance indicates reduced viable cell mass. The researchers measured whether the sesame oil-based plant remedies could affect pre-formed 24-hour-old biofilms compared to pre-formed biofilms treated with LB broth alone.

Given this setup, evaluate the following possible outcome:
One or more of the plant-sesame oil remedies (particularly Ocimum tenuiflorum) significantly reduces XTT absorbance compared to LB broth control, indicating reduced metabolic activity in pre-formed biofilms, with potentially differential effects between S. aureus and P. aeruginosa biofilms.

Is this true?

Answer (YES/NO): NO